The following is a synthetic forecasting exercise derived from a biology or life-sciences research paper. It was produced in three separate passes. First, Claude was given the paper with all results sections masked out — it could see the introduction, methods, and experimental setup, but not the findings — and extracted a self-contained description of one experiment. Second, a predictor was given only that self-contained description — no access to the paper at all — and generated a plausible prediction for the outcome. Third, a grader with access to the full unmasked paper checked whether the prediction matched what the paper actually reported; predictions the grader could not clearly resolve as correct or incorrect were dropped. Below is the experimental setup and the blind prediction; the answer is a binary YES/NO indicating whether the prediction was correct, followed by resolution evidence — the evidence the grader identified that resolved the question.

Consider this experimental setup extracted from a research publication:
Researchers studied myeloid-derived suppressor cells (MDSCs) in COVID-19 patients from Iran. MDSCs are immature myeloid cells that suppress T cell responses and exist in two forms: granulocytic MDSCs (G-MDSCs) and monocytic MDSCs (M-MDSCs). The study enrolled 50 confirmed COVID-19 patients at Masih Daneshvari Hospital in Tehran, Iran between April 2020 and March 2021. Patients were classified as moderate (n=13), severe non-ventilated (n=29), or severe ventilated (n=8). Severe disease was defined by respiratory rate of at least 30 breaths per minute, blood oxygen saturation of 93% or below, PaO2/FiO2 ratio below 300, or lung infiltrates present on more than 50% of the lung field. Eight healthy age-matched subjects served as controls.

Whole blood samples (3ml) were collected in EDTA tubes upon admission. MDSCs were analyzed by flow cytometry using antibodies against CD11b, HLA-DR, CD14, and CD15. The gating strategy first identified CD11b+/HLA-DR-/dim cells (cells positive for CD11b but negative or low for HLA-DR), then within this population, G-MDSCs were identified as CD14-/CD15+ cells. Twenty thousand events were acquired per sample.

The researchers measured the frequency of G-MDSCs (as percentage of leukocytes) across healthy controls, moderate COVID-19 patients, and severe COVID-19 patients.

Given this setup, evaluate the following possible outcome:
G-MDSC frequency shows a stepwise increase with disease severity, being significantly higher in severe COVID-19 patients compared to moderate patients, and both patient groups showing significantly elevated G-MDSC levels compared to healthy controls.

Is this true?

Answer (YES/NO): NO